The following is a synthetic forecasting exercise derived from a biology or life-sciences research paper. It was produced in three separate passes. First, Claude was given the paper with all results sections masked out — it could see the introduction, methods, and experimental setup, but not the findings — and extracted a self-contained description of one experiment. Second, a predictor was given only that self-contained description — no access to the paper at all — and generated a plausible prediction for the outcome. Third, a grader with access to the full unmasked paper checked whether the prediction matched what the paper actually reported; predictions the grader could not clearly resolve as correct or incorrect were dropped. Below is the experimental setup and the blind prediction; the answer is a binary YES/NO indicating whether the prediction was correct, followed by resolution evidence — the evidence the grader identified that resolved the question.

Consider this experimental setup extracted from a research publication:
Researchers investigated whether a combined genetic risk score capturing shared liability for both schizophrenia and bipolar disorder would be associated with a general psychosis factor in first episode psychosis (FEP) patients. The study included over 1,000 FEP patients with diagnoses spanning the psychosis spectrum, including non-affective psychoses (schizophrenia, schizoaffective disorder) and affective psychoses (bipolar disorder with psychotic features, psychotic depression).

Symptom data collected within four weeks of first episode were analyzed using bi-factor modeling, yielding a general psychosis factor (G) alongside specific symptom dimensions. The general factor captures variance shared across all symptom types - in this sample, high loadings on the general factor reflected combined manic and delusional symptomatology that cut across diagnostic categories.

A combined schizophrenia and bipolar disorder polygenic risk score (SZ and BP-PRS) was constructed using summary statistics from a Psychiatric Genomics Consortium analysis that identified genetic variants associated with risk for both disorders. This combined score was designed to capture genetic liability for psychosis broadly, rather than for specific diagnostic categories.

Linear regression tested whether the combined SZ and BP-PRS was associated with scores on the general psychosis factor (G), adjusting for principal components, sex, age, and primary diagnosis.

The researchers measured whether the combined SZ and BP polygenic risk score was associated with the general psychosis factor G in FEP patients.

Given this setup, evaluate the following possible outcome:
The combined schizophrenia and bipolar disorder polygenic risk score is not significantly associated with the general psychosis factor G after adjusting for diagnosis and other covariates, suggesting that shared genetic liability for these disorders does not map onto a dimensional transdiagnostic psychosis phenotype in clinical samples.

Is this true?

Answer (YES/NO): YES